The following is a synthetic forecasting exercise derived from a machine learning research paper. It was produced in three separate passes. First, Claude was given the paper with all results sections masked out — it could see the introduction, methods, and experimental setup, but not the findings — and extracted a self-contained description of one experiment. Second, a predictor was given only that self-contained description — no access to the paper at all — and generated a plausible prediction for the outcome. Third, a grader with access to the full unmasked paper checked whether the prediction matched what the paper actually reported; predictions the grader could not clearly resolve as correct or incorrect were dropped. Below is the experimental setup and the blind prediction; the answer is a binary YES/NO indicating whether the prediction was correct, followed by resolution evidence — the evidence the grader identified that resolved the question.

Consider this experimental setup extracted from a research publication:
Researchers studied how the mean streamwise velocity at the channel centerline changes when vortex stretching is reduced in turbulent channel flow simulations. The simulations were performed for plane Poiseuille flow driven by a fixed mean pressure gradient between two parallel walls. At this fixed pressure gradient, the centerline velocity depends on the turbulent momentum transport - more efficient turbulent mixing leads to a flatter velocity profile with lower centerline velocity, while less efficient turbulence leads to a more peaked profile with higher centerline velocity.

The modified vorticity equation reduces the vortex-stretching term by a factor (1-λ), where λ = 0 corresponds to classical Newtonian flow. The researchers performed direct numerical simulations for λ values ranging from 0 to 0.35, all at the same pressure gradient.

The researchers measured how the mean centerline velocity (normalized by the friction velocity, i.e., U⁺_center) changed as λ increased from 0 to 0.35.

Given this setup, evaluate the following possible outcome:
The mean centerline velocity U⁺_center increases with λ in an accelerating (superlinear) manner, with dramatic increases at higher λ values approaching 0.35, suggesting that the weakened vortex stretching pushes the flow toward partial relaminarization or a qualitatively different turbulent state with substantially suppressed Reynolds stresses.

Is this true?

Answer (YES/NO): YES